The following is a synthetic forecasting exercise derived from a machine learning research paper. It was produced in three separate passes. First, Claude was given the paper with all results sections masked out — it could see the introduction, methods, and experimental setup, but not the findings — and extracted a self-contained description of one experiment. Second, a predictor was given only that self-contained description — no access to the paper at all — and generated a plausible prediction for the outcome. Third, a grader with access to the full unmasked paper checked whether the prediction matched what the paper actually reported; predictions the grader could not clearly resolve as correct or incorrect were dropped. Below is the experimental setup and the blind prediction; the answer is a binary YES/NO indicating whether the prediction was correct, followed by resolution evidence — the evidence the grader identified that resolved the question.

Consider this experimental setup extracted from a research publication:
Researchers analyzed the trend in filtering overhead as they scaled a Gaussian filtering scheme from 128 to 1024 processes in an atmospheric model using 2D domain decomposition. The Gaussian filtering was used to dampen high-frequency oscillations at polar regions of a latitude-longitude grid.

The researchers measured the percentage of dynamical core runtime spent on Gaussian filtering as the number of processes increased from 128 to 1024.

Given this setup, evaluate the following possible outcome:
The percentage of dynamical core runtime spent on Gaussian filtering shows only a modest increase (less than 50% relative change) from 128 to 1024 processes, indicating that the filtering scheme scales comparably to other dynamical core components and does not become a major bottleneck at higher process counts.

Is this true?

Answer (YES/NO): NO